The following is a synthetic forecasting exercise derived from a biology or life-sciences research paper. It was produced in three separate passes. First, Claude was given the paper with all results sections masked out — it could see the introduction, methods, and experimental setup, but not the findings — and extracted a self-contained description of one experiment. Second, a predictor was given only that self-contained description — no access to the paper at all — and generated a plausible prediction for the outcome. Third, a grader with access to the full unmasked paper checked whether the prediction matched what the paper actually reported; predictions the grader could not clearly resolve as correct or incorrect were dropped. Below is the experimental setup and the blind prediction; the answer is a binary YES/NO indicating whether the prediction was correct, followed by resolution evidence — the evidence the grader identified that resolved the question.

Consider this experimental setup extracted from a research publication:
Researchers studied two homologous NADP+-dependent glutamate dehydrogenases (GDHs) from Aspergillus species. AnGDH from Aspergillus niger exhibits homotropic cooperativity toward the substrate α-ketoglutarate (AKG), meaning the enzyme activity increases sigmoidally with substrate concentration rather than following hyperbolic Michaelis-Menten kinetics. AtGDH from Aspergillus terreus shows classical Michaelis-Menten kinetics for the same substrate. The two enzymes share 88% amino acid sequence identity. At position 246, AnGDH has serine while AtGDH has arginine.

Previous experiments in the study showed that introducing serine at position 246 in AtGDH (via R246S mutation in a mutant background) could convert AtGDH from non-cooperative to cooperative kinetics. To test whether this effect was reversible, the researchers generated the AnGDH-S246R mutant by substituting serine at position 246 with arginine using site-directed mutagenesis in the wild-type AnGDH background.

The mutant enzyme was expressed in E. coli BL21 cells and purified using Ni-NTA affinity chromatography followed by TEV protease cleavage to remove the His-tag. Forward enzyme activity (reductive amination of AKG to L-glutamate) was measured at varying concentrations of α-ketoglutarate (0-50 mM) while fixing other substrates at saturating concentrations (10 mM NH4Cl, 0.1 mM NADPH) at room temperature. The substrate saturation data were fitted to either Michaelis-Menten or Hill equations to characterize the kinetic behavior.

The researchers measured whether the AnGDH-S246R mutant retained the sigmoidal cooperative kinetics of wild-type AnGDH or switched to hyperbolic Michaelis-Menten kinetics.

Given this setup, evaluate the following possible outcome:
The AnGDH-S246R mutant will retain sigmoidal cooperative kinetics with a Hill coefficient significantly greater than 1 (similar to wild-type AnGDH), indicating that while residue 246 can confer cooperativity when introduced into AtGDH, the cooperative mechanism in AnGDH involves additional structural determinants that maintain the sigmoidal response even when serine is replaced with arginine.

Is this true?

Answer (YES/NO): NO